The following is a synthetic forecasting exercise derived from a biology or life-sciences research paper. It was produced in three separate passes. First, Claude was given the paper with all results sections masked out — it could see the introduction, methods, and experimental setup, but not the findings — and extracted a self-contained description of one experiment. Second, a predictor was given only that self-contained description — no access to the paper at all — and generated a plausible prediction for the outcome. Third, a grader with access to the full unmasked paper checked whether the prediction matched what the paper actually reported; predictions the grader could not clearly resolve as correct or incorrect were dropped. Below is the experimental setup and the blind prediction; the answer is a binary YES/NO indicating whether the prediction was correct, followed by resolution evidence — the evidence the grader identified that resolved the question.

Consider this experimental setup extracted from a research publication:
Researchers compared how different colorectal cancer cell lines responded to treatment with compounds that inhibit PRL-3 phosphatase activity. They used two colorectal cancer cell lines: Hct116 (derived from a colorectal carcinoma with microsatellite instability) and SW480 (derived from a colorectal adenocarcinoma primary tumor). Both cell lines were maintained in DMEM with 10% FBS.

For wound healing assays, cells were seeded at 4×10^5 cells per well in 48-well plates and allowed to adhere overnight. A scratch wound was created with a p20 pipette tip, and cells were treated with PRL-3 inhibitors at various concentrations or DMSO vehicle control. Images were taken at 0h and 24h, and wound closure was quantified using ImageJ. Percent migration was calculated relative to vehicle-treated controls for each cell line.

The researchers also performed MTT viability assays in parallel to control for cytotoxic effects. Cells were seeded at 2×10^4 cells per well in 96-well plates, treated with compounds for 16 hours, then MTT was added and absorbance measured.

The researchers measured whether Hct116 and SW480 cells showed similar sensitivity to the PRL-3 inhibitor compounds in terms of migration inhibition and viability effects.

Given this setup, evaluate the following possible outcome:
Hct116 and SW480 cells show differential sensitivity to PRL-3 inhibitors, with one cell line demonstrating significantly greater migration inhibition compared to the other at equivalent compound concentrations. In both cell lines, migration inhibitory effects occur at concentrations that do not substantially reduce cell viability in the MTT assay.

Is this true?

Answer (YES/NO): NO